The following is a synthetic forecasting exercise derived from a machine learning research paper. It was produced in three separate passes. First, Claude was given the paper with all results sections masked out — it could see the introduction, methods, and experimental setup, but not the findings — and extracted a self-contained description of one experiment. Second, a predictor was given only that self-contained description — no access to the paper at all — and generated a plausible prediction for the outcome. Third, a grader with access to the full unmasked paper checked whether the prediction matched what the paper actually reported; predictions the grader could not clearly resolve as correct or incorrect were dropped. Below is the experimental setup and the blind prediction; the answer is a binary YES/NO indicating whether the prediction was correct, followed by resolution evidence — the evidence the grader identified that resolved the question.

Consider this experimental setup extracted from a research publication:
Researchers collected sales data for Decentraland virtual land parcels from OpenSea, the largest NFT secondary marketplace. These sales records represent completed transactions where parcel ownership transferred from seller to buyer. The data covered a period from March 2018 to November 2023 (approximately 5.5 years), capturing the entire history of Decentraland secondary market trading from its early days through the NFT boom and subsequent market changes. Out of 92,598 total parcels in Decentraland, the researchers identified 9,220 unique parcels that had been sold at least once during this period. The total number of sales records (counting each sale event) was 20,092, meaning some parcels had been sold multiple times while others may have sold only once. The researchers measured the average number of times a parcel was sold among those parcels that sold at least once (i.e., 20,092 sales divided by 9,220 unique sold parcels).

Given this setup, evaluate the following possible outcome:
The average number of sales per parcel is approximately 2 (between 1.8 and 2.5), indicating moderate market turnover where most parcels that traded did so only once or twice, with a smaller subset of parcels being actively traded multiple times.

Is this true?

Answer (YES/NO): YES